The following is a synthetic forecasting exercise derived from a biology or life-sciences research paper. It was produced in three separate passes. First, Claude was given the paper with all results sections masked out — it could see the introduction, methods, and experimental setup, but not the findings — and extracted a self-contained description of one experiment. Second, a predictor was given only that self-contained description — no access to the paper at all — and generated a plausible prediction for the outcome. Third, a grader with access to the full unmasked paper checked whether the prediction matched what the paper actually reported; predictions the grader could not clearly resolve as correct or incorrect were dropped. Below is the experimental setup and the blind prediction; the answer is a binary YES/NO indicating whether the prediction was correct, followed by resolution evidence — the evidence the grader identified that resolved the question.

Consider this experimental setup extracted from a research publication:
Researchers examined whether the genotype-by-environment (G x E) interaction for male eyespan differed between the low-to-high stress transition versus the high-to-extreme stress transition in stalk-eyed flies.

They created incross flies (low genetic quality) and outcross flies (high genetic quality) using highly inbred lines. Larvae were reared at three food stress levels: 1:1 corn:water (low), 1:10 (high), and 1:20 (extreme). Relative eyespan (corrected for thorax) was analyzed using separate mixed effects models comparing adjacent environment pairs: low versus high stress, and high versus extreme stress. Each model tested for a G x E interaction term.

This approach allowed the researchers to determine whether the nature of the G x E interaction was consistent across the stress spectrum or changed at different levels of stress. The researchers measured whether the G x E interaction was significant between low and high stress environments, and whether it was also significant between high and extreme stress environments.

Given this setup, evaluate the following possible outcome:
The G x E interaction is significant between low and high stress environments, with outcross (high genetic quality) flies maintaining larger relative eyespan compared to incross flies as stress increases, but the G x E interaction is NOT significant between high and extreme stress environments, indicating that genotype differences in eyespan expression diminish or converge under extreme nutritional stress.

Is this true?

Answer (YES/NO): NO